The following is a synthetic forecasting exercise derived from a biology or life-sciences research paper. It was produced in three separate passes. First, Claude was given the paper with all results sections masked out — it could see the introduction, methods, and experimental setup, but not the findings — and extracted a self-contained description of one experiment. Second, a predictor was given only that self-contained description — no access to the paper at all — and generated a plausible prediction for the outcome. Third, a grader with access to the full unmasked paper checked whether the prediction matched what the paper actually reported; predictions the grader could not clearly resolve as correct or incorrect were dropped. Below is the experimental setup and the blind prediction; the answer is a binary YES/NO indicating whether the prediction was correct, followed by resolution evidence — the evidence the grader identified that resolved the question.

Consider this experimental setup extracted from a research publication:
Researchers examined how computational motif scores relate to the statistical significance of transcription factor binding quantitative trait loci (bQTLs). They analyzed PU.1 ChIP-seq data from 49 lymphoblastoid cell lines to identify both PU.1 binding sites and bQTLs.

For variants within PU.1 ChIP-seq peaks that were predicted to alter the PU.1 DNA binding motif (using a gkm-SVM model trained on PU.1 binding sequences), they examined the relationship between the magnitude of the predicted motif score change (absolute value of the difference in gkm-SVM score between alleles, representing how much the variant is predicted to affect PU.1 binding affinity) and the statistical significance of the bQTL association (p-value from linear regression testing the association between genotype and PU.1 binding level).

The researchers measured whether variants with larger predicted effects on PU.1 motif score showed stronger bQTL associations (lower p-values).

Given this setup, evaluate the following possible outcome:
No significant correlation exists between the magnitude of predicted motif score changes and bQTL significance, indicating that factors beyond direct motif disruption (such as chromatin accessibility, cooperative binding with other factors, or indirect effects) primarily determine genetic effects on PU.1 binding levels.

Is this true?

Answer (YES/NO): NO